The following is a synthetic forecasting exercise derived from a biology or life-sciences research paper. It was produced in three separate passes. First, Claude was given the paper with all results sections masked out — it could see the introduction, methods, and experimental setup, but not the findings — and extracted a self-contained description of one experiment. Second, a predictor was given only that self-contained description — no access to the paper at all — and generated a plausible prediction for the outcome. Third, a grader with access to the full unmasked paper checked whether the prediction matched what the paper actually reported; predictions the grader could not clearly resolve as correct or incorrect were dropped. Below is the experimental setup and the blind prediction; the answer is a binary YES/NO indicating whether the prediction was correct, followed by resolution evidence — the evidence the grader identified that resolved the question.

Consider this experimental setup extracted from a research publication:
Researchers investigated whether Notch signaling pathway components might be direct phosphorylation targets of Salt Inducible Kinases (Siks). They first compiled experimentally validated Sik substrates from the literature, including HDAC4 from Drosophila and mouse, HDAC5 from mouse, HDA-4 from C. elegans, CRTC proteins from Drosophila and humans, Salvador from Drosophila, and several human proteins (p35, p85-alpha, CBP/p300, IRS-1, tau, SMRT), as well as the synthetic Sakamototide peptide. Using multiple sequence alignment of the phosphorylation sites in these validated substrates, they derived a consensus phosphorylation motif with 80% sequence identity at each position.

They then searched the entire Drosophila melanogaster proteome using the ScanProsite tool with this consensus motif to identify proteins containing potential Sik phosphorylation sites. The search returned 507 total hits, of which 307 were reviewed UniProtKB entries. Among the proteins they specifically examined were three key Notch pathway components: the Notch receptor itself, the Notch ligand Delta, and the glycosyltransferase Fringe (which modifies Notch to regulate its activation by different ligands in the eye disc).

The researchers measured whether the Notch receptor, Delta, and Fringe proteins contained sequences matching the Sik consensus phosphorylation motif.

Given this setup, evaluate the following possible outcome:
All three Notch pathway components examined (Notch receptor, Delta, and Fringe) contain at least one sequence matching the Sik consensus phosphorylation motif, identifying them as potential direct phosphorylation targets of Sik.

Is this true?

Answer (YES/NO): YES